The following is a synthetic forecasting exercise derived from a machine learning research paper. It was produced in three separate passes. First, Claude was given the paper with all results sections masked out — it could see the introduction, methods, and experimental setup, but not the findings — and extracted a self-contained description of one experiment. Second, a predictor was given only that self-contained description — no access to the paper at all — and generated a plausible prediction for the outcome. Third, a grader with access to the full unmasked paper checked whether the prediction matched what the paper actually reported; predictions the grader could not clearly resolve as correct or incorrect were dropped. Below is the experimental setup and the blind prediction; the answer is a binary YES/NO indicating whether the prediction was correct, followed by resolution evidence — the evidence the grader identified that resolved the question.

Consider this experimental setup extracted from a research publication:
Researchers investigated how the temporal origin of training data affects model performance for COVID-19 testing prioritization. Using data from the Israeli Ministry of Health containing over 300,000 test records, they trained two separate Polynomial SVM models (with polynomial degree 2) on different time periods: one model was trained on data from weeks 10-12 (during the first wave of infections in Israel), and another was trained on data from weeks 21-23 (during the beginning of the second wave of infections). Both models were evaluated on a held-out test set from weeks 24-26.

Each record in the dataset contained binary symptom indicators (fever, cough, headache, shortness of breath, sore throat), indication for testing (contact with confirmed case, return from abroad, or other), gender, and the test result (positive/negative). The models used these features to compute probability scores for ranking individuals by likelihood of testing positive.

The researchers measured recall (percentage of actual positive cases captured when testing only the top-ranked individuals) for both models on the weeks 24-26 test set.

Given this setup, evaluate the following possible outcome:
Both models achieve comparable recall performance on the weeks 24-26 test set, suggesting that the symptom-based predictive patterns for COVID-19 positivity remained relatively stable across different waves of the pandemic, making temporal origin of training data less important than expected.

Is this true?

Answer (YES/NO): NO